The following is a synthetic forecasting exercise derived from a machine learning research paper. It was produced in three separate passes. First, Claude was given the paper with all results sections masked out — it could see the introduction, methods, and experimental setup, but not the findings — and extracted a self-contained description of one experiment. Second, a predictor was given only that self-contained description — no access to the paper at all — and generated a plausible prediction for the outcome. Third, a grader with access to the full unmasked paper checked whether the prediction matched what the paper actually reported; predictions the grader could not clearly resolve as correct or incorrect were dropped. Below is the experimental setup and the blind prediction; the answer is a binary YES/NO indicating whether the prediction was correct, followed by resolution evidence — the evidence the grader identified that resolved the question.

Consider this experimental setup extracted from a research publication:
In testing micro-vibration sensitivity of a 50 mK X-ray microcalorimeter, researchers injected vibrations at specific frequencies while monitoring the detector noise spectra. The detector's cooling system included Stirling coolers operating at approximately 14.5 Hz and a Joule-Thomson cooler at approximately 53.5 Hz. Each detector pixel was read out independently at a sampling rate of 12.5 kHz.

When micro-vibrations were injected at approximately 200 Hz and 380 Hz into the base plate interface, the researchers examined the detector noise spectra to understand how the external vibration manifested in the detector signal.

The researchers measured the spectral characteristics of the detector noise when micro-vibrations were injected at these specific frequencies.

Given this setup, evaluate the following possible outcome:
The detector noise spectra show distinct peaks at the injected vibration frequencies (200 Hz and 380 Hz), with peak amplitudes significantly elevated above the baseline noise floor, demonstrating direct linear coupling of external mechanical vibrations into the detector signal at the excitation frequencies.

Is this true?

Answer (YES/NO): NO